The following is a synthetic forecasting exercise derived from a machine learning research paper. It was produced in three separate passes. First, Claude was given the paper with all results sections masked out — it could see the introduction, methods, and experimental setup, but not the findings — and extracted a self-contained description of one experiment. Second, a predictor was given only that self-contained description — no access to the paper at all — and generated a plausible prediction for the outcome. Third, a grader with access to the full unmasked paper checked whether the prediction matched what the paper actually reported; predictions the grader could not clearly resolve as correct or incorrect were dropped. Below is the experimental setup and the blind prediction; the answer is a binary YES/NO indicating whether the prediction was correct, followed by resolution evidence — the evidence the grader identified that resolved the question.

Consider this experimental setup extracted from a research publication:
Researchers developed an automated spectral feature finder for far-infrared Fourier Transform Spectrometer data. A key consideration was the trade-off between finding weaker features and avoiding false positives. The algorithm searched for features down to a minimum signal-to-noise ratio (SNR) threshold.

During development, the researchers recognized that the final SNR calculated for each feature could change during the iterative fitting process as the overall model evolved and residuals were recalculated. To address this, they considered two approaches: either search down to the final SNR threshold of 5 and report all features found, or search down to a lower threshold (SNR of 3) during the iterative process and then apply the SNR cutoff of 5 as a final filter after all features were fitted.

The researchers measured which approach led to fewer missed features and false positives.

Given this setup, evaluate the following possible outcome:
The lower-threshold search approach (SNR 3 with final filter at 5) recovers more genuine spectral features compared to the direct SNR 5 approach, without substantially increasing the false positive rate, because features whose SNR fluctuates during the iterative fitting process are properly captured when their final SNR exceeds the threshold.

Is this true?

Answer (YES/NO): YES